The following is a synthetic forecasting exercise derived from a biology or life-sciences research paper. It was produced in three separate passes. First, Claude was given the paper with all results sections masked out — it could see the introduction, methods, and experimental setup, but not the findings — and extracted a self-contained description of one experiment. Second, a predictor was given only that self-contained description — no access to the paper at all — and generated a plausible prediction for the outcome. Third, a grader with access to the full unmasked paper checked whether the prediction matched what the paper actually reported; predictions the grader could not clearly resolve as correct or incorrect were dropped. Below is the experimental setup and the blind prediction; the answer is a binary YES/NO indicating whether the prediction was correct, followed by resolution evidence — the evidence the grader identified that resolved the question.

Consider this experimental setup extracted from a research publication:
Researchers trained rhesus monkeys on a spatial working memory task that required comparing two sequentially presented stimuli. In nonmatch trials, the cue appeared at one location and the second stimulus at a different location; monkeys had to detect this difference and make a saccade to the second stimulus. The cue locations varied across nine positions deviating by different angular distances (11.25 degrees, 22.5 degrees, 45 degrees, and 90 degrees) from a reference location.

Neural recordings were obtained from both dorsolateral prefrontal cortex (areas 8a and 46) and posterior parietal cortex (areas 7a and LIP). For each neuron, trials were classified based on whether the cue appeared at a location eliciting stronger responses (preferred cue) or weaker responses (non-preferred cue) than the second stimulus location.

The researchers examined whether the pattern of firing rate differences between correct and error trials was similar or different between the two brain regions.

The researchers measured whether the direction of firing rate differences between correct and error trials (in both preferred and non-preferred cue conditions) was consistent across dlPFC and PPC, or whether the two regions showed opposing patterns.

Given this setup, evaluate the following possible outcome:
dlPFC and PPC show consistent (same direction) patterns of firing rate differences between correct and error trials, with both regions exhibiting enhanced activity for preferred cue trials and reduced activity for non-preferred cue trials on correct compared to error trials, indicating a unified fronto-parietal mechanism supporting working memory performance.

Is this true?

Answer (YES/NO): YES